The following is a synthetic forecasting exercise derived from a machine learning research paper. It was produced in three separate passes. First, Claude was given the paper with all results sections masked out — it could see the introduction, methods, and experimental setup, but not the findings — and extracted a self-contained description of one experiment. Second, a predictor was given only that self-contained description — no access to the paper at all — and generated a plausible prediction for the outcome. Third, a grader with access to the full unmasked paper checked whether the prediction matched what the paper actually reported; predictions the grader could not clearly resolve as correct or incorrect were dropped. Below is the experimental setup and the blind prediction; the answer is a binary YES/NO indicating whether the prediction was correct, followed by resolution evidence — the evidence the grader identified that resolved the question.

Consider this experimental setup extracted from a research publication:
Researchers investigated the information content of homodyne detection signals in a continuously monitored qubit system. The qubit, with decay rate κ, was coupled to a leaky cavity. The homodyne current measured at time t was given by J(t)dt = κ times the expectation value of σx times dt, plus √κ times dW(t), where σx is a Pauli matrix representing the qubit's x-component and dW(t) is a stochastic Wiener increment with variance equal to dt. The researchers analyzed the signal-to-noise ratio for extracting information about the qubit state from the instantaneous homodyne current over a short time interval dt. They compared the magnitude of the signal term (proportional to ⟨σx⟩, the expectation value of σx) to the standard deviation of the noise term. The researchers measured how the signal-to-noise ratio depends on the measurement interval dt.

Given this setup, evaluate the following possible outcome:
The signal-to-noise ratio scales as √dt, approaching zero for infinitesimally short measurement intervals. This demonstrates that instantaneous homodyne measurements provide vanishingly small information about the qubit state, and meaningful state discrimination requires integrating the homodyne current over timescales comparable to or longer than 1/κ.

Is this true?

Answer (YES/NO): YES